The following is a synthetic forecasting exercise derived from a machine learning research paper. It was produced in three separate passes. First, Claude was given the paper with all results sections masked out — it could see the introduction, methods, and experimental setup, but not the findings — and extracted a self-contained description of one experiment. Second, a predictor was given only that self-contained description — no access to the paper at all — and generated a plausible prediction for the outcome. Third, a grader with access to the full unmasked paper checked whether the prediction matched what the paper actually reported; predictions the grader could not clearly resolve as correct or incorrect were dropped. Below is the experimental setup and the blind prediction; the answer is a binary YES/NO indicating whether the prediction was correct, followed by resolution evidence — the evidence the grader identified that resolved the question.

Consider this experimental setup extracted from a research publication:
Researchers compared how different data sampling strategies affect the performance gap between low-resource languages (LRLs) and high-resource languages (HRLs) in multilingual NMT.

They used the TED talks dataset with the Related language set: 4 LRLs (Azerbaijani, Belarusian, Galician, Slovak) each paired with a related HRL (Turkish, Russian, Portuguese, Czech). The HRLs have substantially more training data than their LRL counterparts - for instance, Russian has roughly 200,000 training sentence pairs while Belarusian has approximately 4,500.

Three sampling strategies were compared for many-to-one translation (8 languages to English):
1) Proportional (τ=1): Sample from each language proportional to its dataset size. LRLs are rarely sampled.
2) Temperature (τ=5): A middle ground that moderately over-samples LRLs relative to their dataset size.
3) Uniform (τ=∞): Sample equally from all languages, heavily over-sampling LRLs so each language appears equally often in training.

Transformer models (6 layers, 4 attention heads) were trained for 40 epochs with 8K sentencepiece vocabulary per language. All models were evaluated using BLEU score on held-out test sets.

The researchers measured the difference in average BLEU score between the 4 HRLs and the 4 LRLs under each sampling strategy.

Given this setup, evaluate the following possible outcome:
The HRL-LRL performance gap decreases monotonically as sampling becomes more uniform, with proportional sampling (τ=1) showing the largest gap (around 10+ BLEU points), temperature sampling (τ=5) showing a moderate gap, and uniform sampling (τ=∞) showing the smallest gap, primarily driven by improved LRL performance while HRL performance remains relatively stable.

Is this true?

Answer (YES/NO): NO